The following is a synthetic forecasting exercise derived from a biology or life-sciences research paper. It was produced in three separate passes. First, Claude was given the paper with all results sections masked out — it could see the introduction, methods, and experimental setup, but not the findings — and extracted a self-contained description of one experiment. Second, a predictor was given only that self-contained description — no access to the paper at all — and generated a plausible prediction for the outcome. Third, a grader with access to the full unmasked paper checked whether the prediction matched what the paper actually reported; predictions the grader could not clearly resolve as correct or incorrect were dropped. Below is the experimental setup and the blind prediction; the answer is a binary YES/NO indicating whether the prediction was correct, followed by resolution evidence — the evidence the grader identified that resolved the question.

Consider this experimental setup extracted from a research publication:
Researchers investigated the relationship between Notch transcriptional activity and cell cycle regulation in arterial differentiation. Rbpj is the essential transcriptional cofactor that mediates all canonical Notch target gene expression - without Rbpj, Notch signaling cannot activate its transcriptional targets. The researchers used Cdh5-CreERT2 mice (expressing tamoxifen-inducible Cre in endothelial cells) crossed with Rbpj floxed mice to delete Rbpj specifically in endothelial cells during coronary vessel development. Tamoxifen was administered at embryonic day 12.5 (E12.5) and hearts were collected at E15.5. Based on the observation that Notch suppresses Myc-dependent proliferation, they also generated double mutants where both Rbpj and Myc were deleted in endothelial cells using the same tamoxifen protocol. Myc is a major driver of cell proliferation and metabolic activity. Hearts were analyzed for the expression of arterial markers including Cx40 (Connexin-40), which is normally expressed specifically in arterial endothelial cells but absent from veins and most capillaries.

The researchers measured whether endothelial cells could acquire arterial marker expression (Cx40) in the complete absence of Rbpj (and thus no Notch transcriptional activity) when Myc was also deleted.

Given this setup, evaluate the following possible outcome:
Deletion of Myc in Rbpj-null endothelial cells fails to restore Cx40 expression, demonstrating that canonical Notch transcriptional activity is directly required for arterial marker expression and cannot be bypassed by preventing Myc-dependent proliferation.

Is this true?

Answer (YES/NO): NO